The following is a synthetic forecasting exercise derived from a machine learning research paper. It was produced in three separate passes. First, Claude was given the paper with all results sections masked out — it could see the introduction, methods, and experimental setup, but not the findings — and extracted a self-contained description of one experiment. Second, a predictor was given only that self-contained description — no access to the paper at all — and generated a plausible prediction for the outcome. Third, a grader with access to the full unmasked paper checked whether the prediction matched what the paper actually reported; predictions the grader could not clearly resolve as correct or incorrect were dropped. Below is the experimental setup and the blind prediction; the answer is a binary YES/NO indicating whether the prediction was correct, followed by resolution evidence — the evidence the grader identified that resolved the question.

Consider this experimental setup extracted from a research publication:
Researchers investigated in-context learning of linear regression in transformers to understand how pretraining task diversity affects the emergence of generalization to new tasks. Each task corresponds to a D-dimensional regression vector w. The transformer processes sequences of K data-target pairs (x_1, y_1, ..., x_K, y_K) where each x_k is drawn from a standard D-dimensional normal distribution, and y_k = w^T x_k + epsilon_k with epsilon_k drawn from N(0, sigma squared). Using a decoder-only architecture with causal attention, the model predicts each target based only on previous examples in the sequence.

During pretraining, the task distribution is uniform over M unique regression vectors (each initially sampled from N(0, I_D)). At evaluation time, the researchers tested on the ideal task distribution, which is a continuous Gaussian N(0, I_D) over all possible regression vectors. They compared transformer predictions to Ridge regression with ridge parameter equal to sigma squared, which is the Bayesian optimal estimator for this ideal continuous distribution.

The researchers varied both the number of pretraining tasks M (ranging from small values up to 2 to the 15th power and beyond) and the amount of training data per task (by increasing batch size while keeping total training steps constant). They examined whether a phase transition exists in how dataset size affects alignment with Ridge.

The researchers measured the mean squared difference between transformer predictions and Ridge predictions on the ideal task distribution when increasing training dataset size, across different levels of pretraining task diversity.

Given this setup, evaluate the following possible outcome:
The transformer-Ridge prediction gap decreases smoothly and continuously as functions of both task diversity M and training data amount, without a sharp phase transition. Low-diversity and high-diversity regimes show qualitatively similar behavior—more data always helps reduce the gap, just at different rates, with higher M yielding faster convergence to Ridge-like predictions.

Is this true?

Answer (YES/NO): NO